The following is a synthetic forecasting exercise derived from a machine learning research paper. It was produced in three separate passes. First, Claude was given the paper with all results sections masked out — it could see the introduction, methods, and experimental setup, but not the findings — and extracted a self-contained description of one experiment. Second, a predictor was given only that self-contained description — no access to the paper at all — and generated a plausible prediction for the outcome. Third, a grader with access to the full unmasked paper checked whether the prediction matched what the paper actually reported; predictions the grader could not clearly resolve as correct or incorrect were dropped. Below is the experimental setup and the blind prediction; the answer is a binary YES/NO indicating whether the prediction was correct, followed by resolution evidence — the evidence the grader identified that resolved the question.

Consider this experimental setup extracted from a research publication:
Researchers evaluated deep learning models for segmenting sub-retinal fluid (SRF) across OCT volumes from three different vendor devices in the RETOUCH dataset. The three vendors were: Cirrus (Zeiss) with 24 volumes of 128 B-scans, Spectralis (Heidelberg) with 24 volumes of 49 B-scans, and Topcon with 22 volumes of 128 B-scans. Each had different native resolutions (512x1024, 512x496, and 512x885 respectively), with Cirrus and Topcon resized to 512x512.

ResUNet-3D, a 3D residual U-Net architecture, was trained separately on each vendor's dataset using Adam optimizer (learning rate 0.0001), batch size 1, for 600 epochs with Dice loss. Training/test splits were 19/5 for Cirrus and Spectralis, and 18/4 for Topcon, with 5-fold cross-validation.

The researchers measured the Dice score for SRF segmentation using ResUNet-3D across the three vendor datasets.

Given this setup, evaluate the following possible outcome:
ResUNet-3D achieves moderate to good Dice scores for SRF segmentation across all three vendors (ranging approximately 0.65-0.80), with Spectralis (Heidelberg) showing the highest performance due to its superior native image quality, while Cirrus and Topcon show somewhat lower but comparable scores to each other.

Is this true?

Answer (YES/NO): NO